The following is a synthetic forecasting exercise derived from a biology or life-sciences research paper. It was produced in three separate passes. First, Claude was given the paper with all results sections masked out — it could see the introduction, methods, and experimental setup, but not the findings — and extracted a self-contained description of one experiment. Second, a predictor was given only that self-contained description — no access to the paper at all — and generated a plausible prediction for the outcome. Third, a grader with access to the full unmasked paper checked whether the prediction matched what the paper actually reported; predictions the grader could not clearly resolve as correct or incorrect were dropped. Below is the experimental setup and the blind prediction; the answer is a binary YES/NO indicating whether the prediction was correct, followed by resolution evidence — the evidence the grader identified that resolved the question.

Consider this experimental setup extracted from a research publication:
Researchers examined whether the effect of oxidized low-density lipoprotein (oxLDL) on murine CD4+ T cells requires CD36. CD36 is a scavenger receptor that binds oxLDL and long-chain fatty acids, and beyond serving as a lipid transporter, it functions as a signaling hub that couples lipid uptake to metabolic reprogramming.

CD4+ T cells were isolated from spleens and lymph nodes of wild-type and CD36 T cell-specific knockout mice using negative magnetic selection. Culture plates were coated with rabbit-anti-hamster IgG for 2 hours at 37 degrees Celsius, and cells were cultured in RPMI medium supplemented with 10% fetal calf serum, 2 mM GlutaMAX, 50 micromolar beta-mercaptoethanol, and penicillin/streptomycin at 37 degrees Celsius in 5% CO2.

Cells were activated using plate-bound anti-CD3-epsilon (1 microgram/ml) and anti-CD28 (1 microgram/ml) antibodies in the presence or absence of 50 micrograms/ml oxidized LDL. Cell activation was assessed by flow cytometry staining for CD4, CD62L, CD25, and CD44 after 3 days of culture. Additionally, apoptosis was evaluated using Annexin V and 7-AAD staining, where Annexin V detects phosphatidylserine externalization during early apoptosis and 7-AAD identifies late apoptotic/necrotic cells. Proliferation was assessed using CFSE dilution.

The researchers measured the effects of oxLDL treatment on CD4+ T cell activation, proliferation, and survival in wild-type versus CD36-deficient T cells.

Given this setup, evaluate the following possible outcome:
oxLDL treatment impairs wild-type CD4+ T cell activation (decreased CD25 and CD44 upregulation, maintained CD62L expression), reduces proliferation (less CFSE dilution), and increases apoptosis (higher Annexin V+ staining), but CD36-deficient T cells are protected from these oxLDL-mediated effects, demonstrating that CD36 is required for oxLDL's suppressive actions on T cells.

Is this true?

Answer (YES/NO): NO